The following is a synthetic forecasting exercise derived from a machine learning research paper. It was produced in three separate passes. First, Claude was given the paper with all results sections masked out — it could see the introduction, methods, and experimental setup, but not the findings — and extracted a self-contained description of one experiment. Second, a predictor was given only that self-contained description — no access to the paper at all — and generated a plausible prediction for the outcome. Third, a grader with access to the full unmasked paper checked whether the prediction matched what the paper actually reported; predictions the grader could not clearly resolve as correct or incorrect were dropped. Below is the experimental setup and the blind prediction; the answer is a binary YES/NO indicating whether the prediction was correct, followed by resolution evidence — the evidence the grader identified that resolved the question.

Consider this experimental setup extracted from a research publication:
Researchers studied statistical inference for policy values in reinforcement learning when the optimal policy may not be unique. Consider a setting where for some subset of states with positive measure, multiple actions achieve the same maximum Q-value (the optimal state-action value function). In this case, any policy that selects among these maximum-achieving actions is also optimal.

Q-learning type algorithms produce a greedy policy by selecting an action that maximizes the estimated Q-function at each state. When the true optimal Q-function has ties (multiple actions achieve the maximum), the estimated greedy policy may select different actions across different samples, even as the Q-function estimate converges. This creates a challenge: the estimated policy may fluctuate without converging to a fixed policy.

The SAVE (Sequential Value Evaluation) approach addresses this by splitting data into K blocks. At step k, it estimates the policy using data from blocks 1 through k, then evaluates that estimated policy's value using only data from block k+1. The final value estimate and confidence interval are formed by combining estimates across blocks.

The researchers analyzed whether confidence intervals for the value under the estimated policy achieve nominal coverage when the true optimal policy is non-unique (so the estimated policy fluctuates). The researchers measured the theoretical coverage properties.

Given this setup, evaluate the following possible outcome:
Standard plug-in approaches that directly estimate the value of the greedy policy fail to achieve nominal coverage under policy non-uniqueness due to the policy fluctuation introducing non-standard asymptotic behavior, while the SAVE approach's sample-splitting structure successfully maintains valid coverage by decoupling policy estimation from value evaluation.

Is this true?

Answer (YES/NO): YES